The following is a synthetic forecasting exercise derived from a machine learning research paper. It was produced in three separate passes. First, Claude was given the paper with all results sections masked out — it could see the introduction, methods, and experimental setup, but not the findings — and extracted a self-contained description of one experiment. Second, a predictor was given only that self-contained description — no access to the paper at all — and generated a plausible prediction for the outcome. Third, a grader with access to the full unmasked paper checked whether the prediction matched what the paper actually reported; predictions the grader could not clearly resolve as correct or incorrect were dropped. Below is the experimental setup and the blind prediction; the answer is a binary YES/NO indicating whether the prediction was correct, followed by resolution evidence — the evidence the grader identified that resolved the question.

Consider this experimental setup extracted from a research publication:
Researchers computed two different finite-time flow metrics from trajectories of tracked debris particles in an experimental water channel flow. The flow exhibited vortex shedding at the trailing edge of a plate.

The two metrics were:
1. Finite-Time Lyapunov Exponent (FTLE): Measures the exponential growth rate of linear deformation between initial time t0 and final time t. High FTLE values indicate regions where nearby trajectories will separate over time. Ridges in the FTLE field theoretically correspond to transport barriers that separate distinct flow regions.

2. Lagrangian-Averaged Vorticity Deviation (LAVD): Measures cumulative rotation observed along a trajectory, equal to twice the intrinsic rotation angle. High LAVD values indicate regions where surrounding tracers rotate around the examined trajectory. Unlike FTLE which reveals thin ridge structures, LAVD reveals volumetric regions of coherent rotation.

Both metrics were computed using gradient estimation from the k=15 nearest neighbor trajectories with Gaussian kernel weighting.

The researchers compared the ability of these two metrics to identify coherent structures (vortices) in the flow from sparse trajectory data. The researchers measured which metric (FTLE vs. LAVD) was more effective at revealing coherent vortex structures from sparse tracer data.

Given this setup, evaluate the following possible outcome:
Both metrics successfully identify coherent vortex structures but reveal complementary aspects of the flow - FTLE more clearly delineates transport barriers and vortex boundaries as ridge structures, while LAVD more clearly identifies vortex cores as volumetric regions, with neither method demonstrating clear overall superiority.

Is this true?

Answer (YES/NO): NO